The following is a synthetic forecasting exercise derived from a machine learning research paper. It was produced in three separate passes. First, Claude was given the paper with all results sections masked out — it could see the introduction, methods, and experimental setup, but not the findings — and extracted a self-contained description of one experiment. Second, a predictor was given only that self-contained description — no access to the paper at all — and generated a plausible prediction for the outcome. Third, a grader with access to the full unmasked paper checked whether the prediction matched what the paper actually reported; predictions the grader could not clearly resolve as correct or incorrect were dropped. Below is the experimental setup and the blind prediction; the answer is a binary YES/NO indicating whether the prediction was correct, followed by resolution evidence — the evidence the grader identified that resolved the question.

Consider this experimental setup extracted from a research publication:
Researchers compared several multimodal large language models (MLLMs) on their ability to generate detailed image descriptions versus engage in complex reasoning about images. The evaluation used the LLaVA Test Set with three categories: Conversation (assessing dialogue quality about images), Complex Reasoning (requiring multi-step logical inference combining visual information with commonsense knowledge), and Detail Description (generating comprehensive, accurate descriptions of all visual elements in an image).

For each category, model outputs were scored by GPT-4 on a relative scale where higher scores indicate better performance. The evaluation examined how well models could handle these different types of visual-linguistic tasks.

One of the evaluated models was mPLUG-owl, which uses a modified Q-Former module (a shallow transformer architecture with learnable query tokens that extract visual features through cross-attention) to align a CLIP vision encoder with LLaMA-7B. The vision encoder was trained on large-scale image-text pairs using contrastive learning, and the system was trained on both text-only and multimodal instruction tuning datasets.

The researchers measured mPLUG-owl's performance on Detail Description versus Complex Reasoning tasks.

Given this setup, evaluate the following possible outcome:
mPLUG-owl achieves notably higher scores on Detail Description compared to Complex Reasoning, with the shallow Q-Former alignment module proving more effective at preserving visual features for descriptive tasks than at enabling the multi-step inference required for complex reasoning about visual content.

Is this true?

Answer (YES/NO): NO